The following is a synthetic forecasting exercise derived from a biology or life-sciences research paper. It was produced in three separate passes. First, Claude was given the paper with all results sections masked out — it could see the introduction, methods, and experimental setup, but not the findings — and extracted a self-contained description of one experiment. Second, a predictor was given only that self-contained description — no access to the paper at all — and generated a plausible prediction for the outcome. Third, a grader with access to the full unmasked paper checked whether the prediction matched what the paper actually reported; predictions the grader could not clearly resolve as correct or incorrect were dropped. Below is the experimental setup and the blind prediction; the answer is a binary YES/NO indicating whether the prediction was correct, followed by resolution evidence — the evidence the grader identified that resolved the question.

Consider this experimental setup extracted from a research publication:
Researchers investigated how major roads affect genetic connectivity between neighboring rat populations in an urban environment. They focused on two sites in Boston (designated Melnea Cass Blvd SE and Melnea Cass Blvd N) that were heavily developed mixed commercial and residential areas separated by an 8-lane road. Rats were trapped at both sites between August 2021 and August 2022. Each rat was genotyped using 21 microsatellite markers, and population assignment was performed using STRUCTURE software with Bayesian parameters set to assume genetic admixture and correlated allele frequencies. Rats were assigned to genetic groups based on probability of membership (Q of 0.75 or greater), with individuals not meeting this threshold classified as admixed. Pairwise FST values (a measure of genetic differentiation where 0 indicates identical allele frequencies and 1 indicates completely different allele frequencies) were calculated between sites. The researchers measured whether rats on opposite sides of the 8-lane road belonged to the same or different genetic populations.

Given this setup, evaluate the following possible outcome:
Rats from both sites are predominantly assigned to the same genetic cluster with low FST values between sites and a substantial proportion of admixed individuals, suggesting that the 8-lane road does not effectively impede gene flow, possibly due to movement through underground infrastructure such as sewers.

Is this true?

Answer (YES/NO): NO